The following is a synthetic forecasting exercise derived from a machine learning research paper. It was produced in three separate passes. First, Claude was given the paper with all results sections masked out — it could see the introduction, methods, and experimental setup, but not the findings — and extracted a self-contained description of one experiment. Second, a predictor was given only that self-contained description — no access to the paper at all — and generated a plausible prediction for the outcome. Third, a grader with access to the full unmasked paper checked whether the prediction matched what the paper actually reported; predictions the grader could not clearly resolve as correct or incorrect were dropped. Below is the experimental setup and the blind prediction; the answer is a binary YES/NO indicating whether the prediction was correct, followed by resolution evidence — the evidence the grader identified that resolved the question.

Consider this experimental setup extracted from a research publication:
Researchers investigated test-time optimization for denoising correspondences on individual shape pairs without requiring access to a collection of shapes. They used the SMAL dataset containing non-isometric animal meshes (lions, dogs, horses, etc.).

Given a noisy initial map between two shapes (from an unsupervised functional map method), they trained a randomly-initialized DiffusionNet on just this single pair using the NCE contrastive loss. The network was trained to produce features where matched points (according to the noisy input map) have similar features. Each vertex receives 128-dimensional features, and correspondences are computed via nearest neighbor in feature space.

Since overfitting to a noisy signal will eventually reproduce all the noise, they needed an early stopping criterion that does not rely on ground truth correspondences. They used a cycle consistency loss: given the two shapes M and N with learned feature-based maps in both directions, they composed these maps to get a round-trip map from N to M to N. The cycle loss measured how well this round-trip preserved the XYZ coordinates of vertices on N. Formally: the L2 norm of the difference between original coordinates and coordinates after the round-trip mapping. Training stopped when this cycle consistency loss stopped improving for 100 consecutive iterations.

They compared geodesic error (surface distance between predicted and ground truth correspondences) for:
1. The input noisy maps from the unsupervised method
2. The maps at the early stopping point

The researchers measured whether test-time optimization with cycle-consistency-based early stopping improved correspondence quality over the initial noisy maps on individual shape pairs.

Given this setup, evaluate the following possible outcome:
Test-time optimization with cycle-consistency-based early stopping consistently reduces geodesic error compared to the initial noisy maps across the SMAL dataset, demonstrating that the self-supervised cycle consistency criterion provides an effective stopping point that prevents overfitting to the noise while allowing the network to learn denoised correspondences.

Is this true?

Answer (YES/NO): YES